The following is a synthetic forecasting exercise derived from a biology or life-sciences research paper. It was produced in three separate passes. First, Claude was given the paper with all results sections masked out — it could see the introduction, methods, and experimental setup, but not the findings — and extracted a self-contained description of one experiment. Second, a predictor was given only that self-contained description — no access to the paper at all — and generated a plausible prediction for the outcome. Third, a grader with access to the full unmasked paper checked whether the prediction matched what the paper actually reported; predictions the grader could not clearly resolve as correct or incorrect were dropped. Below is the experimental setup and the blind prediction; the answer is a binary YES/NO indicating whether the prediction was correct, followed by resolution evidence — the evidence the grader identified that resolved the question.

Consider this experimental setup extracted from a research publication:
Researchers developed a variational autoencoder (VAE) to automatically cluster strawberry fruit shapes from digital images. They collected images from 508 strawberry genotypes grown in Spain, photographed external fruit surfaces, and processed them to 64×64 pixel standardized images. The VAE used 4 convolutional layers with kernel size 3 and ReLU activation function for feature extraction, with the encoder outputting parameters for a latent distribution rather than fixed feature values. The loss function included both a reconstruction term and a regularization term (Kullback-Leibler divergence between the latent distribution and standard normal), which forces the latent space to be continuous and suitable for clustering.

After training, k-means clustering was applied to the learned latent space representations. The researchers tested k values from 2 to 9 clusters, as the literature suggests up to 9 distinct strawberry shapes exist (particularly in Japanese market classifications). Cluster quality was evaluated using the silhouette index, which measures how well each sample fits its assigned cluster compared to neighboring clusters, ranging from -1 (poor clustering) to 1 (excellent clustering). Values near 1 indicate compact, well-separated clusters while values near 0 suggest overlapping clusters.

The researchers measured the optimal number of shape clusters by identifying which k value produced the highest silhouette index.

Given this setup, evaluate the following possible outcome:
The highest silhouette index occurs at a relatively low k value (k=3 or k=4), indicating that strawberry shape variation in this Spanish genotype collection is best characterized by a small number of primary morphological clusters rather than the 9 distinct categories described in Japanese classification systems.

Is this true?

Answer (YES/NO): NO